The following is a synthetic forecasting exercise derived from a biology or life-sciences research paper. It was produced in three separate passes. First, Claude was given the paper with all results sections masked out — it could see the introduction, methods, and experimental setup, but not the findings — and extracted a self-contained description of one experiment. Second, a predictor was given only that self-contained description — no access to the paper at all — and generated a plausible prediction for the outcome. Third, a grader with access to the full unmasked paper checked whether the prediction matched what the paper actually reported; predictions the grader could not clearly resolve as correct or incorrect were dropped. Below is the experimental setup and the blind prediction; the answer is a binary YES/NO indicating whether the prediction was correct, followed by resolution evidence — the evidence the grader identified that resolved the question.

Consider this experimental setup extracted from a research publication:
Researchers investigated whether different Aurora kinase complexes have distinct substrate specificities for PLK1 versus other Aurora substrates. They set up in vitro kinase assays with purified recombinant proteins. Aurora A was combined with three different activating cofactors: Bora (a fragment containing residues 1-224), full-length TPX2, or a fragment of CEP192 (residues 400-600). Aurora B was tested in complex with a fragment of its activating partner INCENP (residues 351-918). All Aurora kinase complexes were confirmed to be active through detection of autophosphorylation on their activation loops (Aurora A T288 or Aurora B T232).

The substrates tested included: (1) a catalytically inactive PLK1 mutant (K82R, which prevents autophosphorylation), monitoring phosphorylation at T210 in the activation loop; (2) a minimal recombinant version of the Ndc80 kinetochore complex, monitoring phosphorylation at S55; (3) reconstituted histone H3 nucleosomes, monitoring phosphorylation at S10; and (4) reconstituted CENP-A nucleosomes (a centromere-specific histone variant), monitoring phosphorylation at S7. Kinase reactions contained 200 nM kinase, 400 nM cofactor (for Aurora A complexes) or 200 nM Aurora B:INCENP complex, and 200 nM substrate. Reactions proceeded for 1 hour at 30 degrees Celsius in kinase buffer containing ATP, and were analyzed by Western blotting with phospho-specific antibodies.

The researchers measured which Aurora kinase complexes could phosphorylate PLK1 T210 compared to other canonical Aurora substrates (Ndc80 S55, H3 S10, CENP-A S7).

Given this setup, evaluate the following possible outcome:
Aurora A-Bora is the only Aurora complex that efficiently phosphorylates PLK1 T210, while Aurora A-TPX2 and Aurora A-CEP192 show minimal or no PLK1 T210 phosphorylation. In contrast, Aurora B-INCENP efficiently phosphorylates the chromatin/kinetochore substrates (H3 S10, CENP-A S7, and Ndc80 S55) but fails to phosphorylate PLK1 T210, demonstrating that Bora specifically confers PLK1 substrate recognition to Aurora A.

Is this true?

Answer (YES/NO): YES